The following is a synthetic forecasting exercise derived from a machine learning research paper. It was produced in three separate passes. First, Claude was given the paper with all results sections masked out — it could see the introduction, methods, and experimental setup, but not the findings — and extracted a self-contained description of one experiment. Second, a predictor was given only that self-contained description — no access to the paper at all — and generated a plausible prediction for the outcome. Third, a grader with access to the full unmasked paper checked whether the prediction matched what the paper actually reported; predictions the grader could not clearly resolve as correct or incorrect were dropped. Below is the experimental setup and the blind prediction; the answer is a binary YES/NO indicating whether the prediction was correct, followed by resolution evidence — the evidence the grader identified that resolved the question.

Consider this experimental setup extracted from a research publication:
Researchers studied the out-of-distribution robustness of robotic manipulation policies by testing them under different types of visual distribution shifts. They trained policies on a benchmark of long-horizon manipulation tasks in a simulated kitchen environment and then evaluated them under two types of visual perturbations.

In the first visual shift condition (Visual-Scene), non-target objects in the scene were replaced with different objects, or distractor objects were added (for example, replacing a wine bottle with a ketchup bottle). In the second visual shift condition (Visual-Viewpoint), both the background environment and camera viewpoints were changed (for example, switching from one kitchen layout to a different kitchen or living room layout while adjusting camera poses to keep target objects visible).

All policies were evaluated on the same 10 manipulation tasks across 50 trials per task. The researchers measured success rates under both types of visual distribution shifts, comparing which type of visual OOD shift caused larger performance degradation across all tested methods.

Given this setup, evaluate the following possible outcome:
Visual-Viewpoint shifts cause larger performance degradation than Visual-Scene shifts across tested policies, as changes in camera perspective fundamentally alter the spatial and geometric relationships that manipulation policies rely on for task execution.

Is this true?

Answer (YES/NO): YES